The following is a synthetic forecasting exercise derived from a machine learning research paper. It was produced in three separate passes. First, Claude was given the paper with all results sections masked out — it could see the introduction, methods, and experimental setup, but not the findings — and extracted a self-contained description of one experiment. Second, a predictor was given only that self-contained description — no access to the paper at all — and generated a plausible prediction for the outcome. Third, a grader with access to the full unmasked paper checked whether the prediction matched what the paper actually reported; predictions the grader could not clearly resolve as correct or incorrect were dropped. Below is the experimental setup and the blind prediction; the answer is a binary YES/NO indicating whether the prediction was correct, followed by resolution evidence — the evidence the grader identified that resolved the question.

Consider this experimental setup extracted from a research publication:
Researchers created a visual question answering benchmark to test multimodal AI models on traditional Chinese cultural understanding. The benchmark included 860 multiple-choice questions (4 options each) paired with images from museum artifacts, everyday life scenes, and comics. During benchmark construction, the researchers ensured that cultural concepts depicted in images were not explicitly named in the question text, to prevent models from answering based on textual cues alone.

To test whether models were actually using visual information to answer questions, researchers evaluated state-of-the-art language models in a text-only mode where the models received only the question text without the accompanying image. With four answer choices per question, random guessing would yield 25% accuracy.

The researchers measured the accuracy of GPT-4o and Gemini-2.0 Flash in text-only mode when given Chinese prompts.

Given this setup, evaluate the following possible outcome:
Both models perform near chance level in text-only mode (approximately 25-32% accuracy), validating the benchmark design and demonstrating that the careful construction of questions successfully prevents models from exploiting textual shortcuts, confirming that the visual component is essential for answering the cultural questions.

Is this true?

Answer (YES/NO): NO